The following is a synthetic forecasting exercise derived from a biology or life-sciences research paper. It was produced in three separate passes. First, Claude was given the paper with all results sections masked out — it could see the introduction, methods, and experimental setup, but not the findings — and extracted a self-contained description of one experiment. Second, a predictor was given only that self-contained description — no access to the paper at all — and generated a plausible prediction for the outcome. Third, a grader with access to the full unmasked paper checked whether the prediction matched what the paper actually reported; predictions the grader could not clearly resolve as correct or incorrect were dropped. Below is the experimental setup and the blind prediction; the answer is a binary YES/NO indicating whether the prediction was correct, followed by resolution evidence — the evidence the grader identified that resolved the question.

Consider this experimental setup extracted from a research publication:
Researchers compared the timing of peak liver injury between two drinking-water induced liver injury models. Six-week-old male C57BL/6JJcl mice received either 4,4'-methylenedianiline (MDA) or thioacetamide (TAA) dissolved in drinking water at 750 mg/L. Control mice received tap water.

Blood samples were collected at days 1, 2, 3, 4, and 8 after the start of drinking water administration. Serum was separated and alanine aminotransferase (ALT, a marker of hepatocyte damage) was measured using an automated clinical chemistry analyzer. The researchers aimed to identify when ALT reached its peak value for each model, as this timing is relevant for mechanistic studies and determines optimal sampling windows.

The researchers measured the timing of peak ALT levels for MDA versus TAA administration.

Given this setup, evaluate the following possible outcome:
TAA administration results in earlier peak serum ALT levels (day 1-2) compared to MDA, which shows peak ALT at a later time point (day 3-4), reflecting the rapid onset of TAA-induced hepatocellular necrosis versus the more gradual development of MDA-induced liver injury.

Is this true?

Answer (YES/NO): YES